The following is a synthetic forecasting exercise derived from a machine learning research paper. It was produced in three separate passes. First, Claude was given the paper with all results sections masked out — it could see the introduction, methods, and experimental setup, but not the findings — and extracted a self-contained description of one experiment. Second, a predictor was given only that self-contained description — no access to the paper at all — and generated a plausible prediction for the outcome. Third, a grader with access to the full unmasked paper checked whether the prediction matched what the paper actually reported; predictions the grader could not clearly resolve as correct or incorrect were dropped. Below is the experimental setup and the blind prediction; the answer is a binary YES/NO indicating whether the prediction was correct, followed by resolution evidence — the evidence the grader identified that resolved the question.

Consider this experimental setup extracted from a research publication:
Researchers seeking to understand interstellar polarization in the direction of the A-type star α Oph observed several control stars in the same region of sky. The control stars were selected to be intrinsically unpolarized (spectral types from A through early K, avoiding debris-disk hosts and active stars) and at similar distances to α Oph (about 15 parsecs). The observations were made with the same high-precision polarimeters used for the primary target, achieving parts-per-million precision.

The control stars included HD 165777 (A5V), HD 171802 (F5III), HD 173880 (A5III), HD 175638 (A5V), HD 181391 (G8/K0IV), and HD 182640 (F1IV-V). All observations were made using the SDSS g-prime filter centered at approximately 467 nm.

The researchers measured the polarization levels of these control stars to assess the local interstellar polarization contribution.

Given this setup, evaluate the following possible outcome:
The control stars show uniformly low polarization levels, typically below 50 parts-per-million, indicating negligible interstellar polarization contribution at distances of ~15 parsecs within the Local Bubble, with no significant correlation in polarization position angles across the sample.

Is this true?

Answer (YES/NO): NO